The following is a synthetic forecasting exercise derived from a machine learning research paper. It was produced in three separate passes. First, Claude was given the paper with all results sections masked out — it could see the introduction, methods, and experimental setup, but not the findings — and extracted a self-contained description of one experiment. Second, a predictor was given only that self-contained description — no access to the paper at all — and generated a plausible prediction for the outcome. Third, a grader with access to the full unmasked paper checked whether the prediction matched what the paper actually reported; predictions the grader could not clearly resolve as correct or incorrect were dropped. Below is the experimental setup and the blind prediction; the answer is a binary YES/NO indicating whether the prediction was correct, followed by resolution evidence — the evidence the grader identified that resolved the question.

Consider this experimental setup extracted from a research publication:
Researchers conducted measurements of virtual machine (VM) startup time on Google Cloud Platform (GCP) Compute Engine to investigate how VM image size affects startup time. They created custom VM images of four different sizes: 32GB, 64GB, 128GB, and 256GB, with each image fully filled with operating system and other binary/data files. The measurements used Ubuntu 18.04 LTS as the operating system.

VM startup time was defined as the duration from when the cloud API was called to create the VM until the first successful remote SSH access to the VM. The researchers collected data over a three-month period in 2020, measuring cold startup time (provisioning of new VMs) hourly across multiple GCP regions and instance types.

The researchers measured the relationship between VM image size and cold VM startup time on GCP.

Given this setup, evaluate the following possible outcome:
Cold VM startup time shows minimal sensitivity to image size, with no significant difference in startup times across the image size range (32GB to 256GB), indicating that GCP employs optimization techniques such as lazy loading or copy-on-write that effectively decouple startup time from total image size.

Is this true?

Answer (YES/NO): NO